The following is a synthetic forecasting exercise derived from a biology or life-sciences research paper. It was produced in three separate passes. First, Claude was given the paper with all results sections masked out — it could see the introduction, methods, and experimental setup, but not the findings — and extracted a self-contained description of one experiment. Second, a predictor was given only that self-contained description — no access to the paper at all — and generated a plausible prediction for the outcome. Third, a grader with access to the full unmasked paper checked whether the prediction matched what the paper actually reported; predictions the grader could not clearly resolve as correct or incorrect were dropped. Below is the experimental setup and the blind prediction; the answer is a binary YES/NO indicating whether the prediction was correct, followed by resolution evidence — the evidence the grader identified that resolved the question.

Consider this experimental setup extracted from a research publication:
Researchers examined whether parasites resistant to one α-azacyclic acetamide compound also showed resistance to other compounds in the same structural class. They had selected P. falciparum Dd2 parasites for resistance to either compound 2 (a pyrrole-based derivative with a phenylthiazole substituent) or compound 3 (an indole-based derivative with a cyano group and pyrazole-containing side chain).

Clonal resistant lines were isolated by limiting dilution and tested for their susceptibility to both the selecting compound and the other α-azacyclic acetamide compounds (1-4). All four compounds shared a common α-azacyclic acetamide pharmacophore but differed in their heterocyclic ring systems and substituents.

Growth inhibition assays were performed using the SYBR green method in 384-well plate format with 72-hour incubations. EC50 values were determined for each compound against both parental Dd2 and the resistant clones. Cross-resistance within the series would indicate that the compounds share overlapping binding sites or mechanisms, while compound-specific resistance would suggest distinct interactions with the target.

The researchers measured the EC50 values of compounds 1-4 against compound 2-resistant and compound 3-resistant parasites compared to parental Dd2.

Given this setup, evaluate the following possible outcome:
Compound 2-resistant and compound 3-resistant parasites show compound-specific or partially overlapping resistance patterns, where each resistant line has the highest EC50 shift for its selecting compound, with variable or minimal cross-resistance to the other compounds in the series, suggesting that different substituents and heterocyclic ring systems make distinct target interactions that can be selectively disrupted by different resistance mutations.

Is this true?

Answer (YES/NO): NO